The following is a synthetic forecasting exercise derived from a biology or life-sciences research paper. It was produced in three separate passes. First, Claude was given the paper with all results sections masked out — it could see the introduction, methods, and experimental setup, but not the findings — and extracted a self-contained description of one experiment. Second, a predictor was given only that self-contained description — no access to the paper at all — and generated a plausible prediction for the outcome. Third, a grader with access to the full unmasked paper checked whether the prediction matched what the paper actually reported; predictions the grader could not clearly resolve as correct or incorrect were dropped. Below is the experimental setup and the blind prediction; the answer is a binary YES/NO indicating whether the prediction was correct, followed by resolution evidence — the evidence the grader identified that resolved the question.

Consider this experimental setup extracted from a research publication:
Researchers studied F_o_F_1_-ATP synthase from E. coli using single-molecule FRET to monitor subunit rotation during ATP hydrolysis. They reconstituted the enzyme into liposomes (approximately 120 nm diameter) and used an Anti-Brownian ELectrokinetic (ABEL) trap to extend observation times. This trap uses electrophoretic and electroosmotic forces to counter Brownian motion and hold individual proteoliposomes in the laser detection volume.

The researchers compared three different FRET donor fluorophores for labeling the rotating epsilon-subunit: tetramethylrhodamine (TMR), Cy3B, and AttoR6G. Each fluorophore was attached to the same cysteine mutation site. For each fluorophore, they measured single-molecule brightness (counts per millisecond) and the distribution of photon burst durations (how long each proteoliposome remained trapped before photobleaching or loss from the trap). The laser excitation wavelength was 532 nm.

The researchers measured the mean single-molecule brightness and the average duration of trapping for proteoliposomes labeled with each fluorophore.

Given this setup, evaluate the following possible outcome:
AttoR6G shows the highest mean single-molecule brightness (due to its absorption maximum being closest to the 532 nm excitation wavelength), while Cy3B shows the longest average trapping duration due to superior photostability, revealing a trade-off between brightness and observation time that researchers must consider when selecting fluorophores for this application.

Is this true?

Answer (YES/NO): YES